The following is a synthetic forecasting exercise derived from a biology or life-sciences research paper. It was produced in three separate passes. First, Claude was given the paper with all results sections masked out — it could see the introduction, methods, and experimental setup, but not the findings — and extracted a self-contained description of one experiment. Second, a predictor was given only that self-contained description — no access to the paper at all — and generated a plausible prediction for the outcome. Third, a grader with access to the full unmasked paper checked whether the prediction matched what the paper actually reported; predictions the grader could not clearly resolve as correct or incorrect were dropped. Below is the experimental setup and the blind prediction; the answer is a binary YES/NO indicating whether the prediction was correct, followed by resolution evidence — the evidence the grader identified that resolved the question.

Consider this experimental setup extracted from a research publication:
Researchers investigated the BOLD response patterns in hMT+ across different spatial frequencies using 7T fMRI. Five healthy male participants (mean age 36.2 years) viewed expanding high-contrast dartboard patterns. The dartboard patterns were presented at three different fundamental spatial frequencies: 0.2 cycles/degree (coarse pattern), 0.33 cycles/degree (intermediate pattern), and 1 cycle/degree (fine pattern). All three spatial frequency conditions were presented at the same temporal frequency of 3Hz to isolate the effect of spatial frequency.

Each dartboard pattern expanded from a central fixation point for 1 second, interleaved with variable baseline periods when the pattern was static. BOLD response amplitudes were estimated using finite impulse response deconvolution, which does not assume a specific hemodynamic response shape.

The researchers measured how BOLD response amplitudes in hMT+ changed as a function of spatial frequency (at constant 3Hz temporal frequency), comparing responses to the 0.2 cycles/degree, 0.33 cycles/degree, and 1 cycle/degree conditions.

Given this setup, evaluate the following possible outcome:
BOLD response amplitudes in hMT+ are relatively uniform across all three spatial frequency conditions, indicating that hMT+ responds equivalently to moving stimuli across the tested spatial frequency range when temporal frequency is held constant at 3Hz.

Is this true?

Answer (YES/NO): NO